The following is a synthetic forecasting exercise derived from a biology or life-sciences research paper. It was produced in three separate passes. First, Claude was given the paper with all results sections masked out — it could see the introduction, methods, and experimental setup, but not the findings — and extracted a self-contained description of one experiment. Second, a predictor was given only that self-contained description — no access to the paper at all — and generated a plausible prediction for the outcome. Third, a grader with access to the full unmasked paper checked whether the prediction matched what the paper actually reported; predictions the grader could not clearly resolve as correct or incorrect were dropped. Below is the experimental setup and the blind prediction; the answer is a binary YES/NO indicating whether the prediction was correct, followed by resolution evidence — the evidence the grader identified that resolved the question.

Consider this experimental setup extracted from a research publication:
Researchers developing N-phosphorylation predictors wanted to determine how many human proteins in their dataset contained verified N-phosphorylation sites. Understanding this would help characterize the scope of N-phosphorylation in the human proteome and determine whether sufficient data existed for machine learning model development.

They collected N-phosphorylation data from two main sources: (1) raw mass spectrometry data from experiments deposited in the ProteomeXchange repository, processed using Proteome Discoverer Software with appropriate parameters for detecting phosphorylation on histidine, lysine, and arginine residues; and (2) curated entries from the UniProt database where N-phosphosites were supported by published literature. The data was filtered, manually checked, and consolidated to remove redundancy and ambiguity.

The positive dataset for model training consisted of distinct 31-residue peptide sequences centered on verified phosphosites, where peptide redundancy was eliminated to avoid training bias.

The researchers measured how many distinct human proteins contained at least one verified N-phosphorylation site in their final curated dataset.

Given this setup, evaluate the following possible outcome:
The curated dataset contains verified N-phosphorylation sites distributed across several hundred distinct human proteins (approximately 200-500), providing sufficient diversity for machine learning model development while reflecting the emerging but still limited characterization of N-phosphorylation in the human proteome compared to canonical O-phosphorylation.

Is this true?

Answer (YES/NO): NO